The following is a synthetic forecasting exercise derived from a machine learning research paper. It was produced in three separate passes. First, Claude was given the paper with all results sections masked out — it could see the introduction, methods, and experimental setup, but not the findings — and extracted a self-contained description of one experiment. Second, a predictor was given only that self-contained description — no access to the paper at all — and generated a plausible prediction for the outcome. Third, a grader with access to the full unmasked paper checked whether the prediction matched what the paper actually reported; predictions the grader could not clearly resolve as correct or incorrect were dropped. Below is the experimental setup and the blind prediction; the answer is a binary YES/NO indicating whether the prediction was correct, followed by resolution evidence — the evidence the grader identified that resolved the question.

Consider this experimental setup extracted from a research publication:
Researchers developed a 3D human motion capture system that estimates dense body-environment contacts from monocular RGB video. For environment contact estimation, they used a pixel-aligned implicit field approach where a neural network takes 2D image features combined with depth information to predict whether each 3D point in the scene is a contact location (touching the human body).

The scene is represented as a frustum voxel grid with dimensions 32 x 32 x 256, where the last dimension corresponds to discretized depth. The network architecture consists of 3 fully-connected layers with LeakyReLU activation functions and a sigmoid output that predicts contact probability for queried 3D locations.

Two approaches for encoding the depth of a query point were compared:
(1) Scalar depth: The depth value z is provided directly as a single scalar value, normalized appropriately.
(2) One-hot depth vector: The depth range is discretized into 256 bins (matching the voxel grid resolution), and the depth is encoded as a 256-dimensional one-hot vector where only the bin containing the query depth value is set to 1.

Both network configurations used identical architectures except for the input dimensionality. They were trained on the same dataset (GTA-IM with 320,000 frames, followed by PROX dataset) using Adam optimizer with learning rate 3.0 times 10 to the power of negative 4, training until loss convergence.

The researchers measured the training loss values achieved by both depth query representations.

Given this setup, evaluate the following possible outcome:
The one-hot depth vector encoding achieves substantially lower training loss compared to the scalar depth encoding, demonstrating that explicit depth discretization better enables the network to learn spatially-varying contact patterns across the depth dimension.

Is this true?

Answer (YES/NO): YES